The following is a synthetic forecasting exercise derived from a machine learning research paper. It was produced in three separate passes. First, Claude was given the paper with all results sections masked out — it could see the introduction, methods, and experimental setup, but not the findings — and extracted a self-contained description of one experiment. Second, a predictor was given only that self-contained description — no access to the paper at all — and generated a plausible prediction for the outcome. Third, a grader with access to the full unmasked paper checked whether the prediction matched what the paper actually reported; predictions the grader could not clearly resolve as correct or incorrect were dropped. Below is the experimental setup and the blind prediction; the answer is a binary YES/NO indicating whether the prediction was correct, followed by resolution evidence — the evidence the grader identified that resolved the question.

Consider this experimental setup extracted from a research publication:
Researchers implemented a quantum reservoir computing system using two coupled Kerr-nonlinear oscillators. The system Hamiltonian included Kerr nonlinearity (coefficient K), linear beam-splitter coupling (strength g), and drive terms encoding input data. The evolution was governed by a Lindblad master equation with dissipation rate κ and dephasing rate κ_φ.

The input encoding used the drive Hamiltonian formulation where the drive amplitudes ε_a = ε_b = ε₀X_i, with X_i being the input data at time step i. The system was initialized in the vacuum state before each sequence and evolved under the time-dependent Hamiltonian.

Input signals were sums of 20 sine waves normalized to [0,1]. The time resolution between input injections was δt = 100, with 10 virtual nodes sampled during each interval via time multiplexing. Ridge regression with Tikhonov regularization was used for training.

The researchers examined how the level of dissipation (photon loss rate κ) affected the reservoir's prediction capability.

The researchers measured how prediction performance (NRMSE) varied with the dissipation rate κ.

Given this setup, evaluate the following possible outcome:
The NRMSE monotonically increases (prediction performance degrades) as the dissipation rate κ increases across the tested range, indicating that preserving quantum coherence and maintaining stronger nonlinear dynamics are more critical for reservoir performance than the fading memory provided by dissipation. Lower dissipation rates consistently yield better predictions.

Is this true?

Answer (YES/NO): NO